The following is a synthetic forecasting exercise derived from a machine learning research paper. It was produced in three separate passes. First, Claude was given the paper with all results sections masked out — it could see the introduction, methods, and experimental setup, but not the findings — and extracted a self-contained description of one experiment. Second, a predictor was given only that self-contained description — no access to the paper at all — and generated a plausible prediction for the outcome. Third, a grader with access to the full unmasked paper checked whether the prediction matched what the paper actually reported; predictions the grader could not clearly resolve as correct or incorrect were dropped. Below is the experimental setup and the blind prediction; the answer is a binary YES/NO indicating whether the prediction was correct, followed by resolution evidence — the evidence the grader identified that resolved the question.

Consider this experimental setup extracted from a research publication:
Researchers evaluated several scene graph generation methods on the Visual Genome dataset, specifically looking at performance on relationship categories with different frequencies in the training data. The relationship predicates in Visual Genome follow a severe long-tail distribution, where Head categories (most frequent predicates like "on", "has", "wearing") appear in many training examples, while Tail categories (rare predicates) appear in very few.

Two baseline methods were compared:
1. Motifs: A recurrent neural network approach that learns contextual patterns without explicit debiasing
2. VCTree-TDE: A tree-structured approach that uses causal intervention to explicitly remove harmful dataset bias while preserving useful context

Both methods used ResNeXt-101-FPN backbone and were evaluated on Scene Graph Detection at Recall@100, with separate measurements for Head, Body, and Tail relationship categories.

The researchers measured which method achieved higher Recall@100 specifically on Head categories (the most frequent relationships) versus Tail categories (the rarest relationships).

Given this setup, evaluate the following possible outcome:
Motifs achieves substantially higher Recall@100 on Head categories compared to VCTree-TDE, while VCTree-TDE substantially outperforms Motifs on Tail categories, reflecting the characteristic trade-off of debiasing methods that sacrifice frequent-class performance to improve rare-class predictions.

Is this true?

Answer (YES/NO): NO